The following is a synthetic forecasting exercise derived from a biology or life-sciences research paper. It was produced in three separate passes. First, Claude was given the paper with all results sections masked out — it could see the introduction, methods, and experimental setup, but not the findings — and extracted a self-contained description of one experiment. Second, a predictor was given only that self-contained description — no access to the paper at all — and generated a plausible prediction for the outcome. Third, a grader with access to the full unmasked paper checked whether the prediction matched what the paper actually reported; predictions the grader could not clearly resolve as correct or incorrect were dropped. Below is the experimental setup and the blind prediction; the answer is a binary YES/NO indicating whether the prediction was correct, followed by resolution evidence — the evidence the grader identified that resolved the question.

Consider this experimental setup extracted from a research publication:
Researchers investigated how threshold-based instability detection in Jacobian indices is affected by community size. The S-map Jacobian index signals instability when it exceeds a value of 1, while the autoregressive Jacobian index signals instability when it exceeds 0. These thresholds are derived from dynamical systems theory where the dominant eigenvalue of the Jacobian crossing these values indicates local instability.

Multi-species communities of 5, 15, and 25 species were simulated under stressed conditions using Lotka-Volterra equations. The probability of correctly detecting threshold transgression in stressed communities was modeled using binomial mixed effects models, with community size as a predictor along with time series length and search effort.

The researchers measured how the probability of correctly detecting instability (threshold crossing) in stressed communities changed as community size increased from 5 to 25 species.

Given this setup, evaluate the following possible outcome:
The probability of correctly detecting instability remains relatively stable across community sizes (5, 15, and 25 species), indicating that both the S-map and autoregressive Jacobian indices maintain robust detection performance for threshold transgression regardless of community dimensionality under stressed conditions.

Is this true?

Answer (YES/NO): NO